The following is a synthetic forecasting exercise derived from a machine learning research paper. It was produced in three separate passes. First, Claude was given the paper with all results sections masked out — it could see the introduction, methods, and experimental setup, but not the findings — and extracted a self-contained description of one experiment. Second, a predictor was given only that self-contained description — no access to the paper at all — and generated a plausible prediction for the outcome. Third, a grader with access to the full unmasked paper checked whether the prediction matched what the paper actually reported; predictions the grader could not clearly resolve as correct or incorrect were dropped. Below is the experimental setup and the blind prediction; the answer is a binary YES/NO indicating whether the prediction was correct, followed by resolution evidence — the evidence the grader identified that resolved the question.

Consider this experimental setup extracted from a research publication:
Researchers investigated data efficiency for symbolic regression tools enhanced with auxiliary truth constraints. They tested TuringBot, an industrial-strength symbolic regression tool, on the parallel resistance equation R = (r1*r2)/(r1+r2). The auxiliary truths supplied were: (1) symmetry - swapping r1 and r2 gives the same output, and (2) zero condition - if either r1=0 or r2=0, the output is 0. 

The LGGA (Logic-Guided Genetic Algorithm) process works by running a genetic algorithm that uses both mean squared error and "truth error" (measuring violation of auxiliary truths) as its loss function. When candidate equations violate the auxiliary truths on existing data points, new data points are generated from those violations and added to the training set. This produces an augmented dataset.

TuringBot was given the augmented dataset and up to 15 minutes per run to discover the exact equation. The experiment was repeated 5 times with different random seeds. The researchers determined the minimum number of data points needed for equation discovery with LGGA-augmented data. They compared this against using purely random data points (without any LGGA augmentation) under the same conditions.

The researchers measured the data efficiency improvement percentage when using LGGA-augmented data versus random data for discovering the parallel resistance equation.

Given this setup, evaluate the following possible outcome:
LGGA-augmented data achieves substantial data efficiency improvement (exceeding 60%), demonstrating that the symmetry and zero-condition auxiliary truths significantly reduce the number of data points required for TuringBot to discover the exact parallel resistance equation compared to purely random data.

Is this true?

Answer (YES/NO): NO